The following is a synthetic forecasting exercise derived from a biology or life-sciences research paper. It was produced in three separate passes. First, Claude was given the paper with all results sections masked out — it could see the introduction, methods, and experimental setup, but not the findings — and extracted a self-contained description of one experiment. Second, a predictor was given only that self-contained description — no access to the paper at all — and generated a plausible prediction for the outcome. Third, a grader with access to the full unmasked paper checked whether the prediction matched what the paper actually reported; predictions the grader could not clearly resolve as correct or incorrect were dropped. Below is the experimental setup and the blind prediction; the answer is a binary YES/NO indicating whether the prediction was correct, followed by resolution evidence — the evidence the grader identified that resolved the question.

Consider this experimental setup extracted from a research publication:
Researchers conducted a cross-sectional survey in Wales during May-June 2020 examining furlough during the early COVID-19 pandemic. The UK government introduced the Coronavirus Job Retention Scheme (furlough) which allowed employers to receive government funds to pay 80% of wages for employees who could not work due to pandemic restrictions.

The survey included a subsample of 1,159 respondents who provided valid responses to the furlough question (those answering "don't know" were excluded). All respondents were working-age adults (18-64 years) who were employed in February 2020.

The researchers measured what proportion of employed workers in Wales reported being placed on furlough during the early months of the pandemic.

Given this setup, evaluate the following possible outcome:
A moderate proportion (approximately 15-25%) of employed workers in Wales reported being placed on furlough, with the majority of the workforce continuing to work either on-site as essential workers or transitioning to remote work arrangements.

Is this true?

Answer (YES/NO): YES